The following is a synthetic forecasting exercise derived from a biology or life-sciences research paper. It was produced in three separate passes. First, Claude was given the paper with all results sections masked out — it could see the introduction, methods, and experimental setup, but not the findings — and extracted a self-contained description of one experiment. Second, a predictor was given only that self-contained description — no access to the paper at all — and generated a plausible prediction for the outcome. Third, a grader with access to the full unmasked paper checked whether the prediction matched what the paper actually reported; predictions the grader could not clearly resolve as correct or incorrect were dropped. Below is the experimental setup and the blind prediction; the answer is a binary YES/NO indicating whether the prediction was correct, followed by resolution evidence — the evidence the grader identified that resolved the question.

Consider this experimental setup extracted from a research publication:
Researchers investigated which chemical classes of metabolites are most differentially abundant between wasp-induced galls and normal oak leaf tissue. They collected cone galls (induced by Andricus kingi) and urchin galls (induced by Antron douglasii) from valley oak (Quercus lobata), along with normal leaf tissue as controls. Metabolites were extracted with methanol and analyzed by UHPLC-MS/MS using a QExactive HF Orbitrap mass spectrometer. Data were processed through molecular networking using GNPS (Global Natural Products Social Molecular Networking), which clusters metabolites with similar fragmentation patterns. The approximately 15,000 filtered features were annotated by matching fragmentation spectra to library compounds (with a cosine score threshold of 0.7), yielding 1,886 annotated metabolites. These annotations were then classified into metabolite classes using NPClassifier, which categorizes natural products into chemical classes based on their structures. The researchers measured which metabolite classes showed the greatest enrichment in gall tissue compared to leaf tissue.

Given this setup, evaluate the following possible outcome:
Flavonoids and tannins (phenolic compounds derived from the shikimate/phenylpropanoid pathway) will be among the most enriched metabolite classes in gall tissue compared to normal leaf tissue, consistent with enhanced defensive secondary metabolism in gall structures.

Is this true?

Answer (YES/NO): YES